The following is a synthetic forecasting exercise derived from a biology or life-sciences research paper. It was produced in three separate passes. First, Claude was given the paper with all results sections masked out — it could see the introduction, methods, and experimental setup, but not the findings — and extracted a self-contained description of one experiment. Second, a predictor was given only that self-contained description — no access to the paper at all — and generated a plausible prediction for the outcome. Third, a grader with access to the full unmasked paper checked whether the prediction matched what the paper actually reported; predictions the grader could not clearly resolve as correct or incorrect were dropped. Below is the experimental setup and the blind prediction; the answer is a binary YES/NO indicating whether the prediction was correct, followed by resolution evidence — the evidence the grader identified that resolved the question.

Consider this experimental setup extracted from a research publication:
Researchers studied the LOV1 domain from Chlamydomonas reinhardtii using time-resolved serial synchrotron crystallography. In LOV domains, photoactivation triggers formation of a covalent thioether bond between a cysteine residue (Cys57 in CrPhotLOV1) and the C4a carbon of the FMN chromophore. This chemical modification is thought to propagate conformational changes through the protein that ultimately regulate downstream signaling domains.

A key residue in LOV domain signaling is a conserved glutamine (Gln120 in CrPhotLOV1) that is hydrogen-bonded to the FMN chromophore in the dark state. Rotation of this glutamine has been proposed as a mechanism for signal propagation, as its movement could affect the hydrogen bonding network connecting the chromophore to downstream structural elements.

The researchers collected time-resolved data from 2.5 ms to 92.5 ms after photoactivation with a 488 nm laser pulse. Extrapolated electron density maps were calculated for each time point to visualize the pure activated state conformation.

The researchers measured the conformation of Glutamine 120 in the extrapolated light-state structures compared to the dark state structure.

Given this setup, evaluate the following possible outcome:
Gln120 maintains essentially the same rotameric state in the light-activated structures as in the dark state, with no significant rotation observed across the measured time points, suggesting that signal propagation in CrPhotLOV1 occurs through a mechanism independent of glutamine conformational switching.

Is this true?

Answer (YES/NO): NO